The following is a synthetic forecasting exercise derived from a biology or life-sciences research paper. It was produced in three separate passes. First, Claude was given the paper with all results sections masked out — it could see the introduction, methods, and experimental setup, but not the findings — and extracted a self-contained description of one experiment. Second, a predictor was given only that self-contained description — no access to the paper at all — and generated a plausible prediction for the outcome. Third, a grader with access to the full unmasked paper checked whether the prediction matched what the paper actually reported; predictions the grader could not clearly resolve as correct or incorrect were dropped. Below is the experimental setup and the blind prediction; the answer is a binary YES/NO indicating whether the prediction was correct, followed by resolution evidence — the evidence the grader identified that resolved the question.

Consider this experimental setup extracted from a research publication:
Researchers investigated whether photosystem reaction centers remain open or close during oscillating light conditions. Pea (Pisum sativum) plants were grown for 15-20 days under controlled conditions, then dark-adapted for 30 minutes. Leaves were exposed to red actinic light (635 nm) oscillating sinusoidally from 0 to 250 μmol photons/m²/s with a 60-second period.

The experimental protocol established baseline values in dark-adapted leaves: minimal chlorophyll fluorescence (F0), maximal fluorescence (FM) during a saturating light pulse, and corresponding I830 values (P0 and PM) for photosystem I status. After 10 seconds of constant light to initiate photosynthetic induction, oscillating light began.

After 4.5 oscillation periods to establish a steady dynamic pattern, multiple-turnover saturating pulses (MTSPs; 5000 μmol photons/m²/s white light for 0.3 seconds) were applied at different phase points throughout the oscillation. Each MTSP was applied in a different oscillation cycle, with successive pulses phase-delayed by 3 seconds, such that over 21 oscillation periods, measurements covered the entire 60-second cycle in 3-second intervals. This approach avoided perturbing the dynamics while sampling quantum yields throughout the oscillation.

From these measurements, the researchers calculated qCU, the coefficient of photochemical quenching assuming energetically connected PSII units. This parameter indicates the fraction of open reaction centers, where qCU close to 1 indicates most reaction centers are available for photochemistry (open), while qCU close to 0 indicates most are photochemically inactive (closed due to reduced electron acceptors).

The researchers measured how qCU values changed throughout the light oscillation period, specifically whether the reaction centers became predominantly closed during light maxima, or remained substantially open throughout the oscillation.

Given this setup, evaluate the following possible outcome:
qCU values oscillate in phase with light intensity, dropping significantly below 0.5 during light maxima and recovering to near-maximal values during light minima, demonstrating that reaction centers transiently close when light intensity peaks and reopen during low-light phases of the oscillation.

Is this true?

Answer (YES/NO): NO